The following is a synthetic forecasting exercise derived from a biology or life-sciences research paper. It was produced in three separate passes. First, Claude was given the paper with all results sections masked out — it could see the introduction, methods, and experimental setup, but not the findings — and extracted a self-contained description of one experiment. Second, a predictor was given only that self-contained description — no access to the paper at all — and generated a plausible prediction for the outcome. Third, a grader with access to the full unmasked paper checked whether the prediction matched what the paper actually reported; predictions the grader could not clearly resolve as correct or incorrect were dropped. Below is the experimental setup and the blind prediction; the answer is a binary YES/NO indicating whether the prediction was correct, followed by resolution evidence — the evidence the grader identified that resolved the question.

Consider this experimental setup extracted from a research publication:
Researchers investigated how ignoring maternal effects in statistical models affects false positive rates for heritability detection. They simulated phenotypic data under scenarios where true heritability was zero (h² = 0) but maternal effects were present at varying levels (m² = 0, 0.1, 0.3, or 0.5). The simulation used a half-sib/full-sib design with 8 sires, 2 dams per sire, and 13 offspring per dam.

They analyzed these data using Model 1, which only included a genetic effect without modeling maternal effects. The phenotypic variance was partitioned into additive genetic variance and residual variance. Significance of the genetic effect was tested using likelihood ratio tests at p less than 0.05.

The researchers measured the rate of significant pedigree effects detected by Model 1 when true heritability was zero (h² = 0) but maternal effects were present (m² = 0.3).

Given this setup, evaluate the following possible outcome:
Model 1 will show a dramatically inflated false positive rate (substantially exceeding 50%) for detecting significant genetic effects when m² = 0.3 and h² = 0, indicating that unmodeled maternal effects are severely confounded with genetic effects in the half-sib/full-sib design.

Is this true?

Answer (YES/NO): YES